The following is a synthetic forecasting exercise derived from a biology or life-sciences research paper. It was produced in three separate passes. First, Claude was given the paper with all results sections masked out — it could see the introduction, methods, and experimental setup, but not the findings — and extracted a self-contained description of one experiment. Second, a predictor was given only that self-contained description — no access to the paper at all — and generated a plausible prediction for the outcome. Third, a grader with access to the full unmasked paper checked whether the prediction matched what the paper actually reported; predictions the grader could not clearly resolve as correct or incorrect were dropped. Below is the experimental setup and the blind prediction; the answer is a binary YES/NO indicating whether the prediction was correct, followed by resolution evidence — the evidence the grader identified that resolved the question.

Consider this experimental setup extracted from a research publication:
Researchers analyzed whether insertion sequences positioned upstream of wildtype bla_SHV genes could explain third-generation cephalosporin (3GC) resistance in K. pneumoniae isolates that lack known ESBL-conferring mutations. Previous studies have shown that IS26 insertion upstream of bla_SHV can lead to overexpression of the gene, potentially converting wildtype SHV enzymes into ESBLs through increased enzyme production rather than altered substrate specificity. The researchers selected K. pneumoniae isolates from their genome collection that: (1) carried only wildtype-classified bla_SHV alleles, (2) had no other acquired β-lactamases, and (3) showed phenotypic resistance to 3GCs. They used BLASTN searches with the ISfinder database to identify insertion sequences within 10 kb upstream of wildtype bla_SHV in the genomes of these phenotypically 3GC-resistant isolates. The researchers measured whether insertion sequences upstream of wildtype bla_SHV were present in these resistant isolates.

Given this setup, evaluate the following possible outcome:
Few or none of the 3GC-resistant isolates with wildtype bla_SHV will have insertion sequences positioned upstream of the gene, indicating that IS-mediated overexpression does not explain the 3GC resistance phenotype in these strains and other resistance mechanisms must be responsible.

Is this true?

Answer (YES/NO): YES